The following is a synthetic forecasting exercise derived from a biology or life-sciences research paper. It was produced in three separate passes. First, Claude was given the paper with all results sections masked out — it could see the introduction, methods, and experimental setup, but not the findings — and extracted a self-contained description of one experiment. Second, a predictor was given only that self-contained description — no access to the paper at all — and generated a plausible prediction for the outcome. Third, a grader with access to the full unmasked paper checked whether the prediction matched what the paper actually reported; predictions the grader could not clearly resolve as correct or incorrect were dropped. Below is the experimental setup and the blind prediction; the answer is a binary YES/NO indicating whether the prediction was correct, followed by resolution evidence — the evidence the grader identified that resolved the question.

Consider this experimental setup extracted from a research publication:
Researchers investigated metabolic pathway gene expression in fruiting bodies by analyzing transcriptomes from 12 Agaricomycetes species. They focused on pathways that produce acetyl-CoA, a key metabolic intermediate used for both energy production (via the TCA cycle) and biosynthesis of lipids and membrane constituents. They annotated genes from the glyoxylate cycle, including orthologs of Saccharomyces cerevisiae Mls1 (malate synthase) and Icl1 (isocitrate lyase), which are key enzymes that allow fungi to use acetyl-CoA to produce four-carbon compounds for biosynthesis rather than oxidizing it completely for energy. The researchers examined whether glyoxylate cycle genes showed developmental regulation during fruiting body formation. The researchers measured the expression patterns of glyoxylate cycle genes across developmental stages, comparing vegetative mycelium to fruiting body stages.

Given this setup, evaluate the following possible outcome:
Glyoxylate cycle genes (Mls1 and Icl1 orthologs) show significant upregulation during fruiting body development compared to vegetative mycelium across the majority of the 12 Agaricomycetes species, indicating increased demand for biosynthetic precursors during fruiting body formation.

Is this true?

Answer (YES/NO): YES